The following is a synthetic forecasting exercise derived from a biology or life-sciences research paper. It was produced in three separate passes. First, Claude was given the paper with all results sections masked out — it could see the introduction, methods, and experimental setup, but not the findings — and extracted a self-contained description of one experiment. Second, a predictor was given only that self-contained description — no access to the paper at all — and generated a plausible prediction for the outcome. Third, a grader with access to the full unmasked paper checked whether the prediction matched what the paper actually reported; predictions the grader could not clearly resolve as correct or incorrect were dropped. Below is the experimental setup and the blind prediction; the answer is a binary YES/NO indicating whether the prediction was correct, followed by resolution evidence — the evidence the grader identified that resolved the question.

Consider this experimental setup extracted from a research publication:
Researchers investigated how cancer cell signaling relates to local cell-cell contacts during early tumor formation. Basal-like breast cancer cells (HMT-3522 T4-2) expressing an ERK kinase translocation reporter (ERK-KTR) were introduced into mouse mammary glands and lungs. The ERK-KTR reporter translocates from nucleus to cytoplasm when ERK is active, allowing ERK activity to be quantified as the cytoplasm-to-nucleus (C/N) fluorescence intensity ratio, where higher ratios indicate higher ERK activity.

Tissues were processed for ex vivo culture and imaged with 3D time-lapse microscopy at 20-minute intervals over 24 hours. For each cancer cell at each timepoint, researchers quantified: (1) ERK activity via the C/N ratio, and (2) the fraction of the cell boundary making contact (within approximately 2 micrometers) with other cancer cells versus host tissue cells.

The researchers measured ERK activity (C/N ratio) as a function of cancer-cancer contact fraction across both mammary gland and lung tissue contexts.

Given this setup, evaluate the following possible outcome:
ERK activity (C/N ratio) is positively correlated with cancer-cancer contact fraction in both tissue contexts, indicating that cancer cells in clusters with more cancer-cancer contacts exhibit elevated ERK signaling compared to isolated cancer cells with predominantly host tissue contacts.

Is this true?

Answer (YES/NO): YES